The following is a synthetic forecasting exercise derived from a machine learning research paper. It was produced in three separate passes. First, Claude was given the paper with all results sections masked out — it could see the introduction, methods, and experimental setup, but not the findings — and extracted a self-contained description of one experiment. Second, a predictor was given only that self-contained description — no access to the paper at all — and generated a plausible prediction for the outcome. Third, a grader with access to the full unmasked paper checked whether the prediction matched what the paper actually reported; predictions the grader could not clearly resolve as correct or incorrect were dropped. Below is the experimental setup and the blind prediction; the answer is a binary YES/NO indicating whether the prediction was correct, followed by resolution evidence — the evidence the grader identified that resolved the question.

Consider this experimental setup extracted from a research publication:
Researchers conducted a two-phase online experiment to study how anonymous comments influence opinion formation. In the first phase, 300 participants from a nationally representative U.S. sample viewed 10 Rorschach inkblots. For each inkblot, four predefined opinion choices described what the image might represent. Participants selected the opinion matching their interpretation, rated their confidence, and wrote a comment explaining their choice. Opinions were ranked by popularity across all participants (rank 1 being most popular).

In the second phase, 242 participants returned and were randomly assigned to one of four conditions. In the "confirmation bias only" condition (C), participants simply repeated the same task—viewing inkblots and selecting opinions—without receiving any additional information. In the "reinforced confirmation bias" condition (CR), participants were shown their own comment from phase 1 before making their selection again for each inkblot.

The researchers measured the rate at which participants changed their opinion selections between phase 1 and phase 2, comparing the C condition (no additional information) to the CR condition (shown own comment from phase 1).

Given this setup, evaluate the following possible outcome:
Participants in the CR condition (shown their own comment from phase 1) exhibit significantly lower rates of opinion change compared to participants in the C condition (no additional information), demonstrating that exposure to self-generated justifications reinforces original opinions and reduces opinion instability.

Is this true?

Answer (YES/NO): YES